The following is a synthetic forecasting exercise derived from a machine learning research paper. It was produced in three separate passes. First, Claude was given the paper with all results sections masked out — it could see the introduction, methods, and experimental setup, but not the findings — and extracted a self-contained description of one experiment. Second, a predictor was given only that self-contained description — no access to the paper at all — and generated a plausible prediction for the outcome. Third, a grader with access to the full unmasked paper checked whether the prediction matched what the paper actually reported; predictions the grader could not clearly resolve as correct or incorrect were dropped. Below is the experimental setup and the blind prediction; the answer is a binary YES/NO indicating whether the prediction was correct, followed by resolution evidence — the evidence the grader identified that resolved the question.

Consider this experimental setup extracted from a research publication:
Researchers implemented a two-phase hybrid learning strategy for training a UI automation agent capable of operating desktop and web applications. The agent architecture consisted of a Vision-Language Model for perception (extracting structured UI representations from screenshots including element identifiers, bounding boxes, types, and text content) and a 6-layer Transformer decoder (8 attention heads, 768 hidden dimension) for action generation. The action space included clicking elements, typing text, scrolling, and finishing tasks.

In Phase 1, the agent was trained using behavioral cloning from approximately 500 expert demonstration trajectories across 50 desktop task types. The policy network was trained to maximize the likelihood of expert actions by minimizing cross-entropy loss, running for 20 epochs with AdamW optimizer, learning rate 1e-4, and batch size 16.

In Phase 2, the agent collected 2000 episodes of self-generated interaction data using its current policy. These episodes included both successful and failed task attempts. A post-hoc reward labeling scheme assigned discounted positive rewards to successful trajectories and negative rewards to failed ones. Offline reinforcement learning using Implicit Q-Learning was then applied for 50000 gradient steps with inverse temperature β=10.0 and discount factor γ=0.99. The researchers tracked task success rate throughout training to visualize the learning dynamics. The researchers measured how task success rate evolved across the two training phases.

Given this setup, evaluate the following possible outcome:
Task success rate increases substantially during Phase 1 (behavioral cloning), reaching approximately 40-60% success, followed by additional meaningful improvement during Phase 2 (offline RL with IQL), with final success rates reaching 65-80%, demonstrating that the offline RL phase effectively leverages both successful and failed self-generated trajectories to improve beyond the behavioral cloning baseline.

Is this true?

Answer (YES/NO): NO